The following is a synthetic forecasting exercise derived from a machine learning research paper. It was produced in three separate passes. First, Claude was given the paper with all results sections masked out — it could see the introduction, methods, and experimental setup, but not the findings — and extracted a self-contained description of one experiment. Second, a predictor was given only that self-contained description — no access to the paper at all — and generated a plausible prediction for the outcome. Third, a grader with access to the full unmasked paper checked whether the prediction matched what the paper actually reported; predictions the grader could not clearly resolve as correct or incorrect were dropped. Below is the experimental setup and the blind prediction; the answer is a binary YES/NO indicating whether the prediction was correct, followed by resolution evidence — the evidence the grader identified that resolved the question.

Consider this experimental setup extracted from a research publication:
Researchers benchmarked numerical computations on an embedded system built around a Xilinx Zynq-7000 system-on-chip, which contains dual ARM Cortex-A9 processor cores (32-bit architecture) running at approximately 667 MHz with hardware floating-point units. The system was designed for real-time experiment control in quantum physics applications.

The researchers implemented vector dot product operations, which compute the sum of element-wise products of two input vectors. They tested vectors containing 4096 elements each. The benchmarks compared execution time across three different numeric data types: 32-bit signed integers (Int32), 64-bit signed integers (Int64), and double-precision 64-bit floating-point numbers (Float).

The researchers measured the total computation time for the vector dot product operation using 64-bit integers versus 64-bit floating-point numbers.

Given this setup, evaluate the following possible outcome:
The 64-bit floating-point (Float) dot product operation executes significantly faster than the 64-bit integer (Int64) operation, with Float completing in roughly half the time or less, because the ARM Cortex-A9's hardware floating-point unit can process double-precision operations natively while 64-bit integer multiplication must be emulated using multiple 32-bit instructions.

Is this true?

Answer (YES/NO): YES